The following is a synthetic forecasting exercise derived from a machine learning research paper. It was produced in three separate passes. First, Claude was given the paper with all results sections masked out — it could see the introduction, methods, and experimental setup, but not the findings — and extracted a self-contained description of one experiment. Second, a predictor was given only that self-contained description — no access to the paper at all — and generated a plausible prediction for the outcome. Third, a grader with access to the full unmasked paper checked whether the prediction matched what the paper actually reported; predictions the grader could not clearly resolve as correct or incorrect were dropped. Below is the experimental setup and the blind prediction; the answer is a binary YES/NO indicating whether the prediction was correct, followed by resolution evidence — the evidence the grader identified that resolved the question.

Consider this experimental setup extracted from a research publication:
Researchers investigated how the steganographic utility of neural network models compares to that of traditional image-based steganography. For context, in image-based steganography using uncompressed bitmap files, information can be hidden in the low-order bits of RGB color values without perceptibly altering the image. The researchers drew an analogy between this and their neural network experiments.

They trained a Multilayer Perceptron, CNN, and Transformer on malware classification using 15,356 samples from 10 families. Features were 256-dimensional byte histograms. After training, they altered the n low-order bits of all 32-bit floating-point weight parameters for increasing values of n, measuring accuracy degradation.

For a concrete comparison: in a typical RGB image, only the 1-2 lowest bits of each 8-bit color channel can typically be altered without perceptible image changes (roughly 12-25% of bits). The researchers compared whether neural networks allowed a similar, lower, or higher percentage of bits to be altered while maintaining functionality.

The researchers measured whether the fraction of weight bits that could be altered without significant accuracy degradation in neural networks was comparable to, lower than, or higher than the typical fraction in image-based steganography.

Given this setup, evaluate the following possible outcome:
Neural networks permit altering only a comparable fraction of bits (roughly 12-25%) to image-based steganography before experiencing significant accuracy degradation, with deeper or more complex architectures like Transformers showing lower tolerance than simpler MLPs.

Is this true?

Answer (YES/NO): NO